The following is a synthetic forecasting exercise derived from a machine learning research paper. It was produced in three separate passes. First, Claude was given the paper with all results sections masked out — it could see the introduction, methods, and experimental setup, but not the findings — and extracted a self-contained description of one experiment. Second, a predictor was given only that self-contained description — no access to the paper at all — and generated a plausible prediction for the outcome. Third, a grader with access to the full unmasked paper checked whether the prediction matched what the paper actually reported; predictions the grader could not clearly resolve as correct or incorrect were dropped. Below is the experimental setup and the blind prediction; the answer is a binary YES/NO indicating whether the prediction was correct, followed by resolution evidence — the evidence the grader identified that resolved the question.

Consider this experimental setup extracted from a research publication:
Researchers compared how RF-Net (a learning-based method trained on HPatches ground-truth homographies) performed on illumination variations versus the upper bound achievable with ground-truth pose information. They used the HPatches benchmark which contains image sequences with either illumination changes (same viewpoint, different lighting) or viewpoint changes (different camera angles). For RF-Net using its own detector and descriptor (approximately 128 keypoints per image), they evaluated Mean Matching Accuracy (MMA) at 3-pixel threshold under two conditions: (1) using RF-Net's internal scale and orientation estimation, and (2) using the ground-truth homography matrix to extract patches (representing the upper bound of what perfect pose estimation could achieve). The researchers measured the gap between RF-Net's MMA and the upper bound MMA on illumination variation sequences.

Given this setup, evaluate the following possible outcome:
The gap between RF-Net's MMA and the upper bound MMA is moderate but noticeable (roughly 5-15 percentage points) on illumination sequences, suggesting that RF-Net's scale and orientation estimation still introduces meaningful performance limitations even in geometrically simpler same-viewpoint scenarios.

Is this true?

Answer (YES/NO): NO